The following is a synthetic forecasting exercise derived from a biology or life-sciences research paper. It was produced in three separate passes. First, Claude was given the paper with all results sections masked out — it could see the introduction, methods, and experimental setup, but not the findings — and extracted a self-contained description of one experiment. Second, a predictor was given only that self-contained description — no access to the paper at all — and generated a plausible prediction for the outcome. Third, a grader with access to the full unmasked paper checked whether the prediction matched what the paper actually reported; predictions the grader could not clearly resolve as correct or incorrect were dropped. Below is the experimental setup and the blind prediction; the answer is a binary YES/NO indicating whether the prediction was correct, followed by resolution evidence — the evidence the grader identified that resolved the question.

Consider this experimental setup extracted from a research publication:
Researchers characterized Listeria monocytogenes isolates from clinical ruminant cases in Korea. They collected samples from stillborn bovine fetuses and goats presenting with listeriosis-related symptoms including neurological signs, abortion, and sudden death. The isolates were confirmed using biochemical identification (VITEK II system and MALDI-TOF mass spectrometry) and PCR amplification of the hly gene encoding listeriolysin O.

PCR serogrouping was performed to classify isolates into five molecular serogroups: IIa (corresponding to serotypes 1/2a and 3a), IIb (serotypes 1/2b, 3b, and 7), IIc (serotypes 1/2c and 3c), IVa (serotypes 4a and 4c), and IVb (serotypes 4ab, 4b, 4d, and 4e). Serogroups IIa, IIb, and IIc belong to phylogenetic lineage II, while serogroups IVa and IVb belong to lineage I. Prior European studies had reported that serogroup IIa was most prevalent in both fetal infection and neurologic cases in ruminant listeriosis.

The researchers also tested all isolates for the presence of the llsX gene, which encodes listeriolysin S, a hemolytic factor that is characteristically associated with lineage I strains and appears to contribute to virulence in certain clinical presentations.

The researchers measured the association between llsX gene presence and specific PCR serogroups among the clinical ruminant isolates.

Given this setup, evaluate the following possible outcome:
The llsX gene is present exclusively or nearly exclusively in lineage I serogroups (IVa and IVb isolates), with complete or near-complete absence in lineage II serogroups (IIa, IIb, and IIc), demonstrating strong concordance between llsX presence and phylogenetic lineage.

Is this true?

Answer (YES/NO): NO